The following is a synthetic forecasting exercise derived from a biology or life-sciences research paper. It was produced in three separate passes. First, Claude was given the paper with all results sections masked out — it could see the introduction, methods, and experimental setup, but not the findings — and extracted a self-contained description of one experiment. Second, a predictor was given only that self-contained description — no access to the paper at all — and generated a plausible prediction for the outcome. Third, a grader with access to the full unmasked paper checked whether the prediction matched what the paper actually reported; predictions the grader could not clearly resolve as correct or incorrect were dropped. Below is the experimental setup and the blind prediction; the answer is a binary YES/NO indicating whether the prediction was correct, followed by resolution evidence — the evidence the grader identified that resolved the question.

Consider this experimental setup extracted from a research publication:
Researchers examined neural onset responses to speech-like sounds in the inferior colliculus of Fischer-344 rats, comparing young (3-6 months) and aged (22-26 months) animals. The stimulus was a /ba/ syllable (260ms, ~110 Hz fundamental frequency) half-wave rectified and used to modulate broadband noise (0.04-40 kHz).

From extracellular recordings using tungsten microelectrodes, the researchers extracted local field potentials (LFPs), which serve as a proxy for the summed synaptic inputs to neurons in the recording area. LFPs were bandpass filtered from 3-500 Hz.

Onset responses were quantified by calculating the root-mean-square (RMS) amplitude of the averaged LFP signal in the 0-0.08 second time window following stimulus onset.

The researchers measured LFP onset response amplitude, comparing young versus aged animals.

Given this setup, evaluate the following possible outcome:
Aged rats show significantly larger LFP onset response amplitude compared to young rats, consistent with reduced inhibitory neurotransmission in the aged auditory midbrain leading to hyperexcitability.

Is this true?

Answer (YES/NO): NO